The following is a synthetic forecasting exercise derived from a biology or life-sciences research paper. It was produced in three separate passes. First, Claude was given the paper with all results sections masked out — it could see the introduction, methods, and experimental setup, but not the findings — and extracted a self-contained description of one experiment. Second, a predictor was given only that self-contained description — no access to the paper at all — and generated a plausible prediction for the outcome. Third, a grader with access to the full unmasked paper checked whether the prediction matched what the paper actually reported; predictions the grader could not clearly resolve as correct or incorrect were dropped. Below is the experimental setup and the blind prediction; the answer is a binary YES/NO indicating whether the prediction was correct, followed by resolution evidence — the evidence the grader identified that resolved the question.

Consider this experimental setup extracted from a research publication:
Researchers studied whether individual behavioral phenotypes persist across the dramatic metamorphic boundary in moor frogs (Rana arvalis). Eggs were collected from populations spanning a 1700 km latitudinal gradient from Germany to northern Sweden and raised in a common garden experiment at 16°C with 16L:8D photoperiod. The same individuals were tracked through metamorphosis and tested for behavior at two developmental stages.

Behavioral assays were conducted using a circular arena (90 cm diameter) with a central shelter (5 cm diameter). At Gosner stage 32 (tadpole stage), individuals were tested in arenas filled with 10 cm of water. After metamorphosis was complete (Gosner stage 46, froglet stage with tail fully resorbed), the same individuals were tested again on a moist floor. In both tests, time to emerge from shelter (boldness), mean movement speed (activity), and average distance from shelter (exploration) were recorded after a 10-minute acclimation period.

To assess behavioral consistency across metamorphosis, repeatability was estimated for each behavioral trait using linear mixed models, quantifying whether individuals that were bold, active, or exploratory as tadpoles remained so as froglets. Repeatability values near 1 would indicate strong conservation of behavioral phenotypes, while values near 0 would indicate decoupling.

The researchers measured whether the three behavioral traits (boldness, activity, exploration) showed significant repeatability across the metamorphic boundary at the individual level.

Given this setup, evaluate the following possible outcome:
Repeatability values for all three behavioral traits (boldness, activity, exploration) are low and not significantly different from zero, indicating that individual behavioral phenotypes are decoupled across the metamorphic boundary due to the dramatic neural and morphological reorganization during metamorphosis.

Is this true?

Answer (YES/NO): NO